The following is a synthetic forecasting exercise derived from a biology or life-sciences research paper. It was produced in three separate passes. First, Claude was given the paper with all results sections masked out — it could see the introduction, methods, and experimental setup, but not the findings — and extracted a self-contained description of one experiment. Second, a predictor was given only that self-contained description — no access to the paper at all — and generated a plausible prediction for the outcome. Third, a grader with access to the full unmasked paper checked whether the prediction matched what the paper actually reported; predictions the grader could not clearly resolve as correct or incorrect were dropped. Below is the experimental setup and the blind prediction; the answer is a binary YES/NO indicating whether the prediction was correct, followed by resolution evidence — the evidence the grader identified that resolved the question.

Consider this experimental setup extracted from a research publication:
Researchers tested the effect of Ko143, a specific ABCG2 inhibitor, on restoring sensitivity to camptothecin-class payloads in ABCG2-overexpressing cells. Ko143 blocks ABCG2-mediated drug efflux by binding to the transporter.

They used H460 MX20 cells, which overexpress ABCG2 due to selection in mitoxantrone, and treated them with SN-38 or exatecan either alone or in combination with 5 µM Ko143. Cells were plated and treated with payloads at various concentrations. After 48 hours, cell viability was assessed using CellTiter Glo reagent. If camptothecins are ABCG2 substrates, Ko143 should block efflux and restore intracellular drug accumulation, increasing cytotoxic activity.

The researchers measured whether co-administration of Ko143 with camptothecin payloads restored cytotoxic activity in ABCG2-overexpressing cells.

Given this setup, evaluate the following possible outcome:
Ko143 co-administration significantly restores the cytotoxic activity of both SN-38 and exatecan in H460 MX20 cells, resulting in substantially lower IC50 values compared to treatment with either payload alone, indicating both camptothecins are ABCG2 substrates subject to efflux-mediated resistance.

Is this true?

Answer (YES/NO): NO